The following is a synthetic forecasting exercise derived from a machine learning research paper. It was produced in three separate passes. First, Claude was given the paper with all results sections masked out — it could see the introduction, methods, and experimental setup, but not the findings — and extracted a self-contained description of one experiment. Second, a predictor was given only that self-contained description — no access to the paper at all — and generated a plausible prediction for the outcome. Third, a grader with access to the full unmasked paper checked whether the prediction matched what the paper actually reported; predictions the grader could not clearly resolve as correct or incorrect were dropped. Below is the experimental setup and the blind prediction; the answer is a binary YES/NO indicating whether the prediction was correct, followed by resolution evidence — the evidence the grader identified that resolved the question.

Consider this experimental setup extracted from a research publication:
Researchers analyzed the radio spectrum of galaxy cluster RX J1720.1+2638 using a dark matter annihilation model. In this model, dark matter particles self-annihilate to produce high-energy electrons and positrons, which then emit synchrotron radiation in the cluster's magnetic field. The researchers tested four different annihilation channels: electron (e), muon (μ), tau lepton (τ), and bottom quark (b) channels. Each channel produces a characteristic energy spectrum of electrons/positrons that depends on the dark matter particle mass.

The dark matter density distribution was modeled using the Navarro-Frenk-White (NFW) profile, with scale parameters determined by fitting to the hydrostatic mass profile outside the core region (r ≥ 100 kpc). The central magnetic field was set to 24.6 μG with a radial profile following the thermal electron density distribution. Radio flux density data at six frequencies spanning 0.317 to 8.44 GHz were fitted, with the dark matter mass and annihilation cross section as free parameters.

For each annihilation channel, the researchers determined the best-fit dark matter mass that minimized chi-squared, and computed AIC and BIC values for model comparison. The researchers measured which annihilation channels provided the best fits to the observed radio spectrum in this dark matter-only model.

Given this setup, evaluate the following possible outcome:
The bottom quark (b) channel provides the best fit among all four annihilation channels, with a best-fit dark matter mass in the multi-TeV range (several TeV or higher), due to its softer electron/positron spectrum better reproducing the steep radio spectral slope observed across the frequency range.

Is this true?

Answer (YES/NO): NO